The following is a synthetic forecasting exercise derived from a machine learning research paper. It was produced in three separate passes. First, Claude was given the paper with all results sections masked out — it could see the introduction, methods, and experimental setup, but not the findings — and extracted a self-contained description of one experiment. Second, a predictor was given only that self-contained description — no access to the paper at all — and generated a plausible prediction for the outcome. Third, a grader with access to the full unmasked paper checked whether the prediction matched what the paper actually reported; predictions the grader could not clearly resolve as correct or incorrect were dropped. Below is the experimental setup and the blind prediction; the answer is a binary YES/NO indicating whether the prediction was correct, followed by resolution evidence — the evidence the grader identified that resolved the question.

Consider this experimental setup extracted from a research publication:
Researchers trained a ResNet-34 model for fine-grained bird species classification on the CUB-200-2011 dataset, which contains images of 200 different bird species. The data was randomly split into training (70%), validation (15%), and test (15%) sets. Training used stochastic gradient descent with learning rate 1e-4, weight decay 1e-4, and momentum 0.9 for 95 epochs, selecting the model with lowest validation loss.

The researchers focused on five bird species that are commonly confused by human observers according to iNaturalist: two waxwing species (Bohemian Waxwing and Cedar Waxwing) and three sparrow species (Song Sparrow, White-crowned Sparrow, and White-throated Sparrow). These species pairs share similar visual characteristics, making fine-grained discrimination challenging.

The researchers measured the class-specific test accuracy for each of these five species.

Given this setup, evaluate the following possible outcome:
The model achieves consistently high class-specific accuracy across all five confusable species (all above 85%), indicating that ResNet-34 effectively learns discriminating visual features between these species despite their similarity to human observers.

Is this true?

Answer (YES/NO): NO